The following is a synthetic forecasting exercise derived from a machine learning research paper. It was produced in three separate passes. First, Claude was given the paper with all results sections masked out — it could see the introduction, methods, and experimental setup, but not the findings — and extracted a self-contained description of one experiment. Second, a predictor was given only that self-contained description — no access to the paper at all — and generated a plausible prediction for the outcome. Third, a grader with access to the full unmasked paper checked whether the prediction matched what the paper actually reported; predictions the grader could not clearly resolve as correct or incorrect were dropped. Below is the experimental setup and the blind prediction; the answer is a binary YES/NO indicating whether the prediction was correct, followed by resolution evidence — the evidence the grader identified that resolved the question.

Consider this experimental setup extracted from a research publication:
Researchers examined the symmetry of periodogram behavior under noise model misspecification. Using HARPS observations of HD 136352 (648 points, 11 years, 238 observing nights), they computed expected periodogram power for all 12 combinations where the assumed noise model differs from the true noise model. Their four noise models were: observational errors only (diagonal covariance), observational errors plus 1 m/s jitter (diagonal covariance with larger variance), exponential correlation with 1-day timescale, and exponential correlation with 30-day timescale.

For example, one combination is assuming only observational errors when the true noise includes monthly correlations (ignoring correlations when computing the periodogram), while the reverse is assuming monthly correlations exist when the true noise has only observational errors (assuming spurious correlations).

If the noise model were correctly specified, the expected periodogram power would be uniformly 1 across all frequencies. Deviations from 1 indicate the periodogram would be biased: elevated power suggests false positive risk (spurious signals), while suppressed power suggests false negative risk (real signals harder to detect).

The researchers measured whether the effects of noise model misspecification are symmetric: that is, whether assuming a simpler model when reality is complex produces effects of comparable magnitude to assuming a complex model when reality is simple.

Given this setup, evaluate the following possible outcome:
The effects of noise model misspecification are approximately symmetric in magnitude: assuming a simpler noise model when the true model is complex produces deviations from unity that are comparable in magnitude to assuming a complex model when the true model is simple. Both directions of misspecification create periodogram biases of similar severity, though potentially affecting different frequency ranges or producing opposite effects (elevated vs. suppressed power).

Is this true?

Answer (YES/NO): NO